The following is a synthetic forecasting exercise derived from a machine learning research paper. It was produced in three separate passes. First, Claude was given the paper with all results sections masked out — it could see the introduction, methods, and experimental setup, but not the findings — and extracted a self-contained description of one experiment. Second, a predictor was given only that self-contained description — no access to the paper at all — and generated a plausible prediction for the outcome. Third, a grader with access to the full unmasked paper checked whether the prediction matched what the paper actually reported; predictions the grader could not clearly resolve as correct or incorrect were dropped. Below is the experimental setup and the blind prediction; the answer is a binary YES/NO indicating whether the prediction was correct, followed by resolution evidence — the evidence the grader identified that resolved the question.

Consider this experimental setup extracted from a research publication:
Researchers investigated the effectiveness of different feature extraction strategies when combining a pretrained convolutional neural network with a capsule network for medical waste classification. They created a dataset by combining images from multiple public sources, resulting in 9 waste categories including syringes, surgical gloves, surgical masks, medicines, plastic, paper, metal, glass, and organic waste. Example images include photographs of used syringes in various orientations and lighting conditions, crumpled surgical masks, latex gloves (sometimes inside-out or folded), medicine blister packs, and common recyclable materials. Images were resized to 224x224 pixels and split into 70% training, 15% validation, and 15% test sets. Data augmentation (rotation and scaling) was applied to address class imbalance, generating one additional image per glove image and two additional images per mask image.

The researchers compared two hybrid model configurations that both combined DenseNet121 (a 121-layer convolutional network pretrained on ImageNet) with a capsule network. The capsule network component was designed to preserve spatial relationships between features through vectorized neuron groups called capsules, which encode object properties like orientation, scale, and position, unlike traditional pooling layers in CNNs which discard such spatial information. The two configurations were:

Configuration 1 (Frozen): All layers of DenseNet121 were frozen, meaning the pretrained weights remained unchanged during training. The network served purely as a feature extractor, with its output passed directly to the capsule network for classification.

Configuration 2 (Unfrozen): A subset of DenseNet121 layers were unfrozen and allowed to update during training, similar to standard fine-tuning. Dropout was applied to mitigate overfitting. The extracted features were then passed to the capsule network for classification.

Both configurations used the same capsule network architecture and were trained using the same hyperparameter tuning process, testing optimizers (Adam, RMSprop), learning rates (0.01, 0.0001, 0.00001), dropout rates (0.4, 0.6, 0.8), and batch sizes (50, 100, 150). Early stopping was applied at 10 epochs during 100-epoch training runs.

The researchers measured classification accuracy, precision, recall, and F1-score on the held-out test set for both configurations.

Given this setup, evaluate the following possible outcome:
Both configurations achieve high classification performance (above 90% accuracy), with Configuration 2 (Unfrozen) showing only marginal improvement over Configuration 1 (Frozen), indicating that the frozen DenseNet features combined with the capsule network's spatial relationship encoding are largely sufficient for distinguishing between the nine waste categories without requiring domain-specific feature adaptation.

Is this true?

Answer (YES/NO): NO